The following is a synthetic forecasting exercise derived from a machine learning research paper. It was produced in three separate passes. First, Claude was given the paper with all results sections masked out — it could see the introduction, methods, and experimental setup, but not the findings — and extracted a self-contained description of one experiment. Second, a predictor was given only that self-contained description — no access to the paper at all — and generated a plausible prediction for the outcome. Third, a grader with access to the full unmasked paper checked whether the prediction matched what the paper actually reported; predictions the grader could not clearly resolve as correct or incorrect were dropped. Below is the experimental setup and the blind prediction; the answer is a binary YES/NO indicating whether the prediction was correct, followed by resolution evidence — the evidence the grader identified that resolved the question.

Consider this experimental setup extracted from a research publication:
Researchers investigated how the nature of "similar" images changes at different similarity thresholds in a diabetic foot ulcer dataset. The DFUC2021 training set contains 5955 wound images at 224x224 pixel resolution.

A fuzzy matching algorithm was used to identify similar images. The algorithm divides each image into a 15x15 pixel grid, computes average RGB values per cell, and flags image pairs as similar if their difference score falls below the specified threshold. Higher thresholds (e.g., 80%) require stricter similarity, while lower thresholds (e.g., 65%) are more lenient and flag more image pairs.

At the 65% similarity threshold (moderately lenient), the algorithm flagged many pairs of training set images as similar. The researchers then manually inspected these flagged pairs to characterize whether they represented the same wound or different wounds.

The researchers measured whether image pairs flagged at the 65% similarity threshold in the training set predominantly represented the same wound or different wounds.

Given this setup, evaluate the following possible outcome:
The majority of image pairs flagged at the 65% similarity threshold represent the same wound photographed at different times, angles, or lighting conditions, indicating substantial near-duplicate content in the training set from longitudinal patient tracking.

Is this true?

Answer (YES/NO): NO